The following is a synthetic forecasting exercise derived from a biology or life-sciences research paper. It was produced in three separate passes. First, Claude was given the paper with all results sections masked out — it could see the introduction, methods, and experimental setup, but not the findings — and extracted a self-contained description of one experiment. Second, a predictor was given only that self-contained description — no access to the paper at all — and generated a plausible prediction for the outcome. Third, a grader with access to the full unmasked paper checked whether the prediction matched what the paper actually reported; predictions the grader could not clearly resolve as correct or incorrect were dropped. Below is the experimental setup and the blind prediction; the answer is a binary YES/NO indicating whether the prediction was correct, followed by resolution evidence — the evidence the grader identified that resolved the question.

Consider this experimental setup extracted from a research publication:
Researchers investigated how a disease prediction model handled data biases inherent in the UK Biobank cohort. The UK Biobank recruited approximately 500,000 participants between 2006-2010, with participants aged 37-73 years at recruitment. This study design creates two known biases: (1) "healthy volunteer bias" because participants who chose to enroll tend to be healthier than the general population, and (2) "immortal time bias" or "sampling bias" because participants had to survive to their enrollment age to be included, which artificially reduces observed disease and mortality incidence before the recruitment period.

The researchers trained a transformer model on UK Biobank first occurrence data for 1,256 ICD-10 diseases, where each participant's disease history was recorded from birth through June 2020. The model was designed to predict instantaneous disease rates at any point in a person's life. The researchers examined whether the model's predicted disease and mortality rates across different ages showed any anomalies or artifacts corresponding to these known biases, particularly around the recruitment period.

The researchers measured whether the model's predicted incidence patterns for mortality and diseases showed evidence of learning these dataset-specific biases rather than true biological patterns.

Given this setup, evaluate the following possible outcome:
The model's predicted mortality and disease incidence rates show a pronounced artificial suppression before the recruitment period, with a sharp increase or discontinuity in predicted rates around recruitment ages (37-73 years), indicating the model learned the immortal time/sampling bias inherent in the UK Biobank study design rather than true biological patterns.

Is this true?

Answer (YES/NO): YES